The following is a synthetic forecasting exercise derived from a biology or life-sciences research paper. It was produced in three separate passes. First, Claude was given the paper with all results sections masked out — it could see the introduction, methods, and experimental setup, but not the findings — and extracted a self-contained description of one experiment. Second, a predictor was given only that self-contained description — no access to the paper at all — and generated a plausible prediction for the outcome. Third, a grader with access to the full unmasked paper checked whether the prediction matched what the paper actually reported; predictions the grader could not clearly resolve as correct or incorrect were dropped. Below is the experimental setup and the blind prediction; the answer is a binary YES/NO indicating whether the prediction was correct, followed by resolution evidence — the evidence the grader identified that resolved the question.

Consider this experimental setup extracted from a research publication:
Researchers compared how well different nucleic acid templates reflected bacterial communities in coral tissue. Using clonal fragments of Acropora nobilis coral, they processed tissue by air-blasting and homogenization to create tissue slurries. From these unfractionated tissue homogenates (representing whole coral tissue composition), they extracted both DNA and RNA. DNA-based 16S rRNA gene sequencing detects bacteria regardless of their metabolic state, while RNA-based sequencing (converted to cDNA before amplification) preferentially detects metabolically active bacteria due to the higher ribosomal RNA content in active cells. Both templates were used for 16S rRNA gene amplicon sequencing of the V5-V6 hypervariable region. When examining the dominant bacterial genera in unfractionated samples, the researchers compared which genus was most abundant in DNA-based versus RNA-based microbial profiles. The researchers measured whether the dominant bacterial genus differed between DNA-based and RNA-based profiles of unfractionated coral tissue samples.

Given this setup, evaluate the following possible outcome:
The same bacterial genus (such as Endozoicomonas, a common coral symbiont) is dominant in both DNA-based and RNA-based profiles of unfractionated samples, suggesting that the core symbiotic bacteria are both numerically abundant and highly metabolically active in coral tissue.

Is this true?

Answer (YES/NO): NO